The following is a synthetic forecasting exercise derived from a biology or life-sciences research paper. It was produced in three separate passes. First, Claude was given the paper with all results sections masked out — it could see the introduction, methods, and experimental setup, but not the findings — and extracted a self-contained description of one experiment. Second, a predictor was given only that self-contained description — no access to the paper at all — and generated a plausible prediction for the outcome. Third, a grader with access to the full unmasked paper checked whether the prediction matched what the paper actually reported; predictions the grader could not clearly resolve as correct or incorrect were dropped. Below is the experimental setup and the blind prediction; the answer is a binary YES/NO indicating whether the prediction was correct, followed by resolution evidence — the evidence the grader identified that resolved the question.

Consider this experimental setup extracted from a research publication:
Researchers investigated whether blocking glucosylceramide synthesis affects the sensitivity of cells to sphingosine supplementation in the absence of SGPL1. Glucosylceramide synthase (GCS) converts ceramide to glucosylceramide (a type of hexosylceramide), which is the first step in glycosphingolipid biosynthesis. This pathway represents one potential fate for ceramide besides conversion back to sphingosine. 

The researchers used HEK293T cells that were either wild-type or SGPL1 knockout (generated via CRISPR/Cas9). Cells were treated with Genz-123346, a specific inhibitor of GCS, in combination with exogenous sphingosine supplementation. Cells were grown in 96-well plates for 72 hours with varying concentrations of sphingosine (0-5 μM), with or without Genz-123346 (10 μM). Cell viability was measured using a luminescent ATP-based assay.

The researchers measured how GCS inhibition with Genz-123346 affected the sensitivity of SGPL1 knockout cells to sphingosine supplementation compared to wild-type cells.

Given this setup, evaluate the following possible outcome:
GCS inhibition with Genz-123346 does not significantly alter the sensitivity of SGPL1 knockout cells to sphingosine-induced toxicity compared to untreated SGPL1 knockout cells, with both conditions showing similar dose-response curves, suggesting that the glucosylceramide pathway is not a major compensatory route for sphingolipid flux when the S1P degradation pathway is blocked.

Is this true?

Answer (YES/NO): NO